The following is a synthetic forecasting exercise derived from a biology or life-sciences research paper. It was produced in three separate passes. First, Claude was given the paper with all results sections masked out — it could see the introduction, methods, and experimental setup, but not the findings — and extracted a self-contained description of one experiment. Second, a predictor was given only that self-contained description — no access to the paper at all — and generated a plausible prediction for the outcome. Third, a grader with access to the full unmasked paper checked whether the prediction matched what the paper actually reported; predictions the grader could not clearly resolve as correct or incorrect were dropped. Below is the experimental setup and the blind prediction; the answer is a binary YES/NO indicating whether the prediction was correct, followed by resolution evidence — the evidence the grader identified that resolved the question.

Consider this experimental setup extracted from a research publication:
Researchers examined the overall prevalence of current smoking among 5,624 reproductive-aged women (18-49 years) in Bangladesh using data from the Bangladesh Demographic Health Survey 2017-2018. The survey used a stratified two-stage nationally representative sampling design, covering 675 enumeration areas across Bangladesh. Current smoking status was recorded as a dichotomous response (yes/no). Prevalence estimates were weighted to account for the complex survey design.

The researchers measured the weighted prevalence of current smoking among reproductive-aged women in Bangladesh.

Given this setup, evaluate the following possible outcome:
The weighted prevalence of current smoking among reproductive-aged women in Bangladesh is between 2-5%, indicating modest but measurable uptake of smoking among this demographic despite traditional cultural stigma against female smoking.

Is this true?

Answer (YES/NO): NO